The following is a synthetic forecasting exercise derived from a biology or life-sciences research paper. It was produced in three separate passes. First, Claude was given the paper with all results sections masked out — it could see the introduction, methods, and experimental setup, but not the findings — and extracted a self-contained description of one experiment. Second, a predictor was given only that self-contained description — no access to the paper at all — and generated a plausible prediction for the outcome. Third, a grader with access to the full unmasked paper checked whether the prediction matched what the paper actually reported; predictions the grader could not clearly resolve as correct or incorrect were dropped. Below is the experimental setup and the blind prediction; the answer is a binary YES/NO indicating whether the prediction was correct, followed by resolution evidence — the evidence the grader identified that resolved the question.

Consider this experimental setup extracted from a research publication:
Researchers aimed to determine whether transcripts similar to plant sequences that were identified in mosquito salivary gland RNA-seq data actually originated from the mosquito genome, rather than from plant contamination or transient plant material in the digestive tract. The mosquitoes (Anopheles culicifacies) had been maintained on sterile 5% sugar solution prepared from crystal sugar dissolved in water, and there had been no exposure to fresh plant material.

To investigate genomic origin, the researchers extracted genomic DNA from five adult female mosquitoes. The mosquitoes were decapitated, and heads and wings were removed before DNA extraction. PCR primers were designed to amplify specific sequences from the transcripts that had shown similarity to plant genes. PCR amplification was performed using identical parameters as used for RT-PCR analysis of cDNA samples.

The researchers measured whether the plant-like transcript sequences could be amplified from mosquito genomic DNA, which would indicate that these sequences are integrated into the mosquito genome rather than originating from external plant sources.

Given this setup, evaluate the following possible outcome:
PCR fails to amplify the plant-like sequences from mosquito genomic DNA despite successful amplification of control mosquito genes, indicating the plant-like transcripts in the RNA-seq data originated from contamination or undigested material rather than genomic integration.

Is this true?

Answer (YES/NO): NO